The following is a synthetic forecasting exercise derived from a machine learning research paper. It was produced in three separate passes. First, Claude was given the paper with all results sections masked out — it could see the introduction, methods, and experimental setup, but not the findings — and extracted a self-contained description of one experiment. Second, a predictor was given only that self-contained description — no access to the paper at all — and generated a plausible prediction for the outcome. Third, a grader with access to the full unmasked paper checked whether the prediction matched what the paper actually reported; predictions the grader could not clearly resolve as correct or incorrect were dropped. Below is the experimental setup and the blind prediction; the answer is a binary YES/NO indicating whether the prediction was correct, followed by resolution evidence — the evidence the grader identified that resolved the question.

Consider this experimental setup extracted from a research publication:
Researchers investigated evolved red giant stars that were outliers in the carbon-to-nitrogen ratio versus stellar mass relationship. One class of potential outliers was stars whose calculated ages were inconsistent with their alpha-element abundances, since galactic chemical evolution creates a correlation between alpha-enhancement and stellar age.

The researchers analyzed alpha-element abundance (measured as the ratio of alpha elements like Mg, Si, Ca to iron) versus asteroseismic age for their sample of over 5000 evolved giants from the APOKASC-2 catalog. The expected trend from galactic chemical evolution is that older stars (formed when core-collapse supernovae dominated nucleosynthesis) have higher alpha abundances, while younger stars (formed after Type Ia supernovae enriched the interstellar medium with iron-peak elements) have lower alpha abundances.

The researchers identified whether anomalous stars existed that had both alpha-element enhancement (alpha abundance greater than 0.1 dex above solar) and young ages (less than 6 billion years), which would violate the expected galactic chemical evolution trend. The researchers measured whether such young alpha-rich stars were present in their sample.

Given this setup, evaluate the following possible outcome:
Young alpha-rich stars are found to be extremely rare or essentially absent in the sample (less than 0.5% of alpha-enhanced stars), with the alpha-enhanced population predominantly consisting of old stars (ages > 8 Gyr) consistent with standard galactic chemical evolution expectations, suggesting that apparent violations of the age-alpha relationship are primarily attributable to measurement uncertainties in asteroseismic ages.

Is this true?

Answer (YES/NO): NO